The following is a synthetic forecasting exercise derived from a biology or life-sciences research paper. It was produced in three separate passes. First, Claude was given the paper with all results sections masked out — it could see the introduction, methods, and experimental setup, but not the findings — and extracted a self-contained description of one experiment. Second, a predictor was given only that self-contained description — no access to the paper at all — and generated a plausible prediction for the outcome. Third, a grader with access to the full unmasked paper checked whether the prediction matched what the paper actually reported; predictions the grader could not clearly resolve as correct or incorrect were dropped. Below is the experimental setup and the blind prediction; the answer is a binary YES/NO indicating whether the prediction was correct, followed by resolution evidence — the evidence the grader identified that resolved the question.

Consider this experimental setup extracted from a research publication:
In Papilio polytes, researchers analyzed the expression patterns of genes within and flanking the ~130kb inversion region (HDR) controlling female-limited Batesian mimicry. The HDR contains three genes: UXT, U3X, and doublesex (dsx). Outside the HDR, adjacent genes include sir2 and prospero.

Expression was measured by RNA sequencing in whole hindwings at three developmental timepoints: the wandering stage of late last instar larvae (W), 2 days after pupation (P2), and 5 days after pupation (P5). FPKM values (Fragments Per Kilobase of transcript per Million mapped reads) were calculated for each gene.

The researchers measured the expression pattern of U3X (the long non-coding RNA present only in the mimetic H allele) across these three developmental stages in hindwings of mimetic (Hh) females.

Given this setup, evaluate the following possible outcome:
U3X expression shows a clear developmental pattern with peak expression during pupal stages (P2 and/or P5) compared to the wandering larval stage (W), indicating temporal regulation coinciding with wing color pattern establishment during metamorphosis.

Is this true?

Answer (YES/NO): NO